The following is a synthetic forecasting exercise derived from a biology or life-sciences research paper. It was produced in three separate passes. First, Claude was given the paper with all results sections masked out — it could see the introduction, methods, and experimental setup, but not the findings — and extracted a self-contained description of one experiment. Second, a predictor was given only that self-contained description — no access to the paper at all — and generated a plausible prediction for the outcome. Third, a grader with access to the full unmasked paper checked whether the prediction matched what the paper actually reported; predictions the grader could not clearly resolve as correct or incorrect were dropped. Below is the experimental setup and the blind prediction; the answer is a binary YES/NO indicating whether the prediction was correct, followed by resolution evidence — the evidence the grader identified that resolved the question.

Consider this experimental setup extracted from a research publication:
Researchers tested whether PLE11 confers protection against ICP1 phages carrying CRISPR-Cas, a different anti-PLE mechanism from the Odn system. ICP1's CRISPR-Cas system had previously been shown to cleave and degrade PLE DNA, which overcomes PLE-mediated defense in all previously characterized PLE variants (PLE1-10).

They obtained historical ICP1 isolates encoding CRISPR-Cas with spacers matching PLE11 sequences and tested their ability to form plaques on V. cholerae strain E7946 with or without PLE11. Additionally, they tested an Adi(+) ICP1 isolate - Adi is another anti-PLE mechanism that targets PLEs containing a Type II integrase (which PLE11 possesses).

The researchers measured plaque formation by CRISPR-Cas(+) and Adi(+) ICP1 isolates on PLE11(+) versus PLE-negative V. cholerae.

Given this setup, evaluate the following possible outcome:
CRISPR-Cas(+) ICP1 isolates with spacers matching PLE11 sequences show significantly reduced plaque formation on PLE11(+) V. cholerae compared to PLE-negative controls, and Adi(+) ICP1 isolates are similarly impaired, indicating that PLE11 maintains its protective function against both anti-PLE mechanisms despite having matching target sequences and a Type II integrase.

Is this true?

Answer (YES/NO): YES